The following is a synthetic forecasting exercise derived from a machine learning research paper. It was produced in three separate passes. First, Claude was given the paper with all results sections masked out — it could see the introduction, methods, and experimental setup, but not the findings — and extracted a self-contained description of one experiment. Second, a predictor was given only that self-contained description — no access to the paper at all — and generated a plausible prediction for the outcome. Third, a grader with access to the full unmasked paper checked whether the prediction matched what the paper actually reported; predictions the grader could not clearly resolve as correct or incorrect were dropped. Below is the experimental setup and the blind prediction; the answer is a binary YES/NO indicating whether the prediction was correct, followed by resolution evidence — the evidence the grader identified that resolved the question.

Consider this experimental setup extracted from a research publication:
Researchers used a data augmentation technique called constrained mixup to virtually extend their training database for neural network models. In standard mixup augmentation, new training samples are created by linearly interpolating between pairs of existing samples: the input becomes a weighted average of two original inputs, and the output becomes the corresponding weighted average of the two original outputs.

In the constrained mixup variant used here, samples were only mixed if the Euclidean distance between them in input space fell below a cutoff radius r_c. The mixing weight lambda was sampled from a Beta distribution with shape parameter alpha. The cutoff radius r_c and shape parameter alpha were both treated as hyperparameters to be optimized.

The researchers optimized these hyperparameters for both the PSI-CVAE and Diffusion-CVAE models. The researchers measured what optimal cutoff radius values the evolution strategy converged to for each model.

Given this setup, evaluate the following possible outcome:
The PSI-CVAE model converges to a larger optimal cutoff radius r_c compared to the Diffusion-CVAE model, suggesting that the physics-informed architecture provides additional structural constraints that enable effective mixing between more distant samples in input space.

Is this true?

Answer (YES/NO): YES